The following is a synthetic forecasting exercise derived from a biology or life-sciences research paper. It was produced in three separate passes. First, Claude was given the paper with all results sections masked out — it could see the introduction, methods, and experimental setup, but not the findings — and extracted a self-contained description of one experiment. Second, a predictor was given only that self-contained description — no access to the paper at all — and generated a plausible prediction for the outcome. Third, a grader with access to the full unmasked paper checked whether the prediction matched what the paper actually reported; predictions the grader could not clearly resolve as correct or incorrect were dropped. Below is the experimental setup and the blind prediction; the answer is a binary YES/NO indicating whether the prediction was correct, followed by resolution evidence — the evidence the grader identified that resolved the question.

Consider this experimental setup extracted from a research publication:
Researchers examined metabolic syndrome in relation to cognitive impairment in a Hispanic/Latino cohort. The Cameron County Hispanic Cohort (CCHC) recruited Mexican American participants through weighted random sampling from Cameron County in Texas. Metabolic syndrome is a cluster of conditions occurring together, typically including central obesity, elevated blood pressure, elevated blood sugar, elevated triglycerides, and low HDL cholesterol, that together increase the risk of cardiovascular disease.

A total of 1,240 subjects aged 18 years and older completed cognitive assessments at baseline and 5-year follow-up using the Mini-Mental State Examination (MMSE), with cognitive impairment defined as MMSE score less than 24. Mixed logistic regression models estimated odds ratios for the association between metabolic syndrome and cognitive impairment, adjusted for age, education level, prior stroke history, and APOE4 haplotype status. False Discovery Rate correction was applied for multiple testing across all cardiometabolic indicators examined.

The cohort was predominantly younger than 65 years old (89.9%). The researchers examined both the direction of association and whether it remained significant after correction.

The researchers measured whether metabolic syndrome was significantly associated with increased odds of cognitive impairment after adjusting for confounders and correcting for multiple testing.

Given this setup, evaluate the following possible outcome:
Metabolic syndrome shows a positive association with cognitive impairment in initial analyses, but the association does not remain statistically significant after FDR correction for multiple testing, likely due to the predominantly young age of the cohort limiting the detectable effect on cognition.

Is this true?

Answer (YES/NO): YES